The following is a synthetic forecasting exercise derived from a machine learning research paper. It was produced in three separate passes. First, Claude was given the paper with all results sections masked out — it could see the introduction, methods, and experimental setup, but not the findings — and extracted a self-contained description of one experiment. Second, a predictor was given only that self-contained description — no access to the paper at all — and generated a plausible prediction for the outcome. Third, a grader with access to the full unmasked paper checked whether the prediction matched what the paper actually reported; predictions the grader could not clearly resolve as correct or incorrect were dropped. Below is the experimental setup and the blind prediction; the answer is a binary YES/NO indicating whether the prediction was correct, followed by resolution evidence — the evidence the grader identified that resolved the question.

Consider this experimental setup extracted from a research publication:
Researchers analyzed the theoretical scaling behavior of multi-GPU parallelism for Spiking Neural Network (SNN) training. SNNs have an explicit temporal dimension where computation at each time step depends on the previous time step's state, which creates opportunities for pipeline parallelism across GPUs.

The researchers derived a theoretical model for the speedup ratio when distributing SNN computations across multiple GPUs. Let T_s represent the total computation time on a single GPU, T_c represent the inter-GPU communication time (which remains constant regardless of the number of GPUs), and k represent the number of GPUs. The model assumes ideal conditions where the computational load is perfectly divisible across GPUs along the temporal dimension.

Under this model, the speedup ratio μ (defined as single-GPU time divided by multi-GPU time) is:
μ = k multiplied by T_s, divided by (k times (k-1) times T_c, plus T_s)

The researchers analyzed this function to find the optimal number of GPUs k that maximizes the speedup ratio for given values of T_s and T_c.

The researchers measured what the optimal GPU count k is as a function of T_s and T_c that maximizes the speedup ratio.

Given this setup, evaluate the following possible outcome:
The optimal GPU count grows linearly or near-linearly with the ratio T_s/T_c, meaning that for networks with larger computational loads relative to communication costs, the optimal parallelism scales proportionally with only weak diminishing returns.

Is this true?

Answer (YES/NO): NO